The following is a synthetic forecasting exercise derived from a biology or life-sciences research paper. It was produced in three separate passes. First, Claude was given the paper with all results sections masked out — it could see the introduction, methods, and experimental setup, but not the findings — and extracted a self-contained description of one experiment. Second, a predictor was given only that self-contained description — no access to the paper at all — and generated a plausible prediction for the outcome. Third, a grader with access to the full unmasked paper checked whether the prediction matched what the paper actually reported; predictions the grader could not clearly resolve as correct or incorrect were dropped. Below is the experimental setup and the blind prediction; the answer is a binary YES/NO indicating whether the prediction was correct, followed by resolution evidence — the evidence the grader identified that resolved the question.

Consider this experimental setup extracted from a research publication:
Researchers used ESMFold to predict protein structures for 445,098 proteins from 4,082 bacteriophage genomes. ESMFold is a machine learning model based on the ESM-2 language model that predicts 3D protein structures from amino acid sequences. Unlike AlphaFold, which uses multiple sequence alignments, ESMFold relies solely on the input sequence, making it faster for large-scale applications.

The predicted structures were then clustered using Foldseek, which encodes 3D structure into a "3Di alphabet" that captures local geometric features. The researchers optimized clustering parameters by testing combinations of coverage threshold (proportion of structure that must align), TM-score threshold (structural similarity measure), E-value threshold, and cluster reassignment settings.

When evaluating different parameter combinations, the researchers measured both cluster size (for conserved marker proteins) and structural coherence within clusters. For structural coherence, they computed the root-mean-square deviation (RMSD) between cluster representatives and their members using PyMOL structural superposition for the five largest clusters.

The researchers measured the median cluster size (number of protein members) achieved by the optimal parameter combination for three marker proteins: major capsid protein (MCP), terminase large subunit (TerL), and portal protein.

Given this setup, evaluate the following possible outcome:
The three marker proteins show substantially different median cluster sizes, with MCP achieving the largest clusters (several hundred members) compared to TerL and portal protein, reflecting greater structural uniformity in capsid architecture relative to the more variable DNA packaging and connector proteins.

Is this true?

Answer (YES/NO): NO